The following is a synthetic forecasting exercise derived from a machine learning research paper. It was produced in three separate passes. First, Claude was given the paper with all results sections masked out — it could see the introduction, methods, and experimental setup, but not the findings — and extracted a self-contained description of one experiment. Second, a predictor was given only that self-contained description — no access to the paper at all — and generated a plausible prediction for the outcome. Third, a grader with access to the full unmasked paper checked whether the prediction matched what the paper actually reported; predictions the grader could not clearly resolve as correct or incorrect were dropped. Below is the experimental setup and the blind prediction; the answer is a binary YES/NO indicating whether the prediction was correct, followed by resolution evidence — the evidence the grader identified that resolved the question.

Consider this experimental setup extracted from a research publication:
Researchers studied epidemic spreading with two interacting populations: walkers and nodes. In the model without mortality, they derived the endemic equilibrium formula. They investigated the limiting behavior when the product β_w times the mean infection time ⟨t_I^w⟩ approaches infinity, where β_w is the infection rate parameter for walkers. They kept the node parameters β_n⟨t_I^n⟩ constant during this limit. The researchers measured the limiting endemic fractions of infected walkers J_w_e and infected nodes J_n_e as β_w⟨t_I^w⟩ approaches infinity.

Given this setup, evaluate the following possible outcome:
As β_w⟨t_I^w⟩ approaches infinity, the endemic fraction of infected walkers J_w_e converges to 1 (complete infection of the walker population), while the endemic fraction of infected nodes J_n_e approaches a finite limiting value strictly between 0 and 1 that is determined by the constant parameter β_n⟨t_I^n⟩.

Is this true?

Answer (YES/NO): YES